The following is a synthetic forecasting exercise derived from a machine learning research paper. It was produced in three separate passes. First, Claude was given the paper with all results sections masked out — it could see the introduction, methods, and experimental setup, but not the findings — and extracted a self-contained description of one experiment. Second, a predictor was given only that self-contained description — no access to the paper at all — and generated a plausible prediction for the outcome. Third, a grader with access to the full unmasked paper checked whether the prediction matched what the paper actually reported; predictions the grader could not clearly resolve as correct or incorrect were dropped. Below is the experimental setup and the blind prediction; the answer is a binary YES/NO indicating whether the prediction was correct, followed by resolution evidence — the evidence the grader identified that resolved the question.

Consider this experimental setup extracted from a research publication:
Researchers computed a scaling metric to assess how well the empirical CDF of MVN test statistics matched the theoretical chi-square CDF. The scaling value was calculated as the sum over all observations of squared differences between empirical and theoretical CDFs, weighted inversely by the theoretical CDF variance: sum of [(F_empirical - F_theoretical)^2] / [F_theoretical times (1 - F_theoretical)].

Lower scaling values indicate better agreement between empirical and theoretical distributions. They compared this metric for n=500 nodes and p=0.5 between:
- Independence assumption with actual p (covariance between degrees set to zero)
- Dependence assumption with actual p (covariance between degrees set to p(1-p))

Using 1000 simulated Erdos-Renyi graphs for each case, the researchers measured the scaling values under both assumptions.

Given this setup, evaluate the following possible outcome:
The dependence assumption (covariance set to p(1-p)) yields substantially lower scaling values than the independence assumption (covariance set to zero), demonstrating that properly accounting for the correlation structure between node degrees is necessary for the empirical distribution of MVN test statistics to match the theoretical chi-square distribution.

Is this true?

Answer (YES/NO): NO